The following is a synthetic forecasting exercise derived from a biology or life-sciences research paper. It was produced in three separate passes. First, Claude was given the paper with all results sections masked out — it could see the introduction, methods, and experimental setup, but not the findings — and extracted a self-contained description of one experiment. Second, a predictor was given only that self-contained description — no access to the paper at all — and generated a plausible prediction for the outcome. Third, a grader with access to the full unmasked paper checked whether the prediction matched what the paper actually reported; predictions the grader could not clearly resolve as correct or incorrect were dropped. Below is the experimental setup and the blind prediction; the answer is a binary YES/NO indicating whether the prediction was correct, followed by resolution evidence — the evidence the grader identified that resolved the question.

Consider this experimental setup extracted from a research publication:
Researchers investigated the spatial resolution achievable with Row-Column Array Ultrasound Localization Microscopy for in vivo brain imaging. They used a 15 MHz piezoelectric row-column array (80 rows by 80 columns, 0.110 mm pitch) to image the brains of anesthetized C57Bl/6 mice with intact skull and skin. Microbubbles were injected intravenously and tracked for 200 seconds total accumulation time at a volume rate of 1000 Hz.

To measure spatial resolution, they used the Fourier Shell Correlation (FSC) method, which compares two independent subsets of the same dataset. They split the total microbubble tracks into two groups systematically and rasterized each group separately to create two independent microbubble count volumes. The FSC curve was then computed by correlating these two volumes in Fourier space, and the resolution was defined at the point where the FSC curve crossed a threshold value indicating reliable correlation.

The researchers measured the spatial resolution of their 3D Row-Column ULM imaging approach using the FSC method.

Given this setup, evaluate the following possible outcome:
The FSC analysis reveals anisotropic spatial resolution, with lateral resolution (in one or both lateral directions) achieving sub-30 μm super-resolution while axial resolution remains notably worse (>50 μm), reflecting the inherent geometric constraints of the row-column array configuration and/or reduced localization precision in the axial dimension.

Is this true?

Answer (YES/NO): NO